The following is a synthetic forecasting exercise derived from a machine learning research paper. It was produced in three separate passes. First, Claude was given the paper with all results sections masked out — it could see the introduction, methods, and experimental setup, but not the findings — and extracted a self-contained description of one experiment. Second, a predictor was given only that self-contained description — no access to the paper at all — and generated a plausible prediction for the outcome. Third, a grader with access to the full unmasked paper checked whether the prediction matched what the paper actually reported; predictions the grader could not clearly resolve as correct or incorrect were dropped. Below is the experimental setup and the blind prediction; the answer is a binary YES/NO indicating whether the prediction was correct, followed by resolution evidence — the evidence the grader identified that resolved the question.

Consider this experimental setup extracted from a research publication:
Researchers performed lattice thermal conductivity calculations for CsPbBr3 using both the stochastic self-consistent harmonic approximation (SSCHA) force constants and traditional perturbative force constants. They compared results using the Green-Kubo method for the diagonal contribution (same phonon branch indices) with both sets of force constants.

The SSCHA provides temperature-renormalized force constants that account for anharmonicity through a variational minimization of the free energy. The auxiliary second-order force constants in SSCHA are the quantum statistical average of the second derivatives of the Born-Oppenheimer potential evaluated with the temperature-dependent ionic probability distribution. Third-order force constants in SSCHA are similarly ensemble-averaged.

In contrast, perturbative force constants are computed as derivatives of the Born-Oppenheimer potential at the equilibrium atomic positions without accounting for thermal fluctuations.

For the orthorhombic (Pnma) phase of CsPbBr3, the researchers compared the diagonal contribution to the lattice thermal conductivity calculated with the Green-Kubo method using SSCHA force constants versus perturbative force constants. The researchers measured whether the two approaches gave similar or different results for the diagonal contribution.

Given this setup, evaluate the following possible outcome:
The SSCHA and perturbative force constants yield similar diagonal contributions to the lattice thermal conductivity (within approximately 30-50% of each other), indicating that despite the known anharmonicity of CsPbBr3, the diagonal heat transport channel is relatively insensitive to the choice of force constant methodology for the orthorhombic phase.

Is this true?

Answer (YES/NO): YES